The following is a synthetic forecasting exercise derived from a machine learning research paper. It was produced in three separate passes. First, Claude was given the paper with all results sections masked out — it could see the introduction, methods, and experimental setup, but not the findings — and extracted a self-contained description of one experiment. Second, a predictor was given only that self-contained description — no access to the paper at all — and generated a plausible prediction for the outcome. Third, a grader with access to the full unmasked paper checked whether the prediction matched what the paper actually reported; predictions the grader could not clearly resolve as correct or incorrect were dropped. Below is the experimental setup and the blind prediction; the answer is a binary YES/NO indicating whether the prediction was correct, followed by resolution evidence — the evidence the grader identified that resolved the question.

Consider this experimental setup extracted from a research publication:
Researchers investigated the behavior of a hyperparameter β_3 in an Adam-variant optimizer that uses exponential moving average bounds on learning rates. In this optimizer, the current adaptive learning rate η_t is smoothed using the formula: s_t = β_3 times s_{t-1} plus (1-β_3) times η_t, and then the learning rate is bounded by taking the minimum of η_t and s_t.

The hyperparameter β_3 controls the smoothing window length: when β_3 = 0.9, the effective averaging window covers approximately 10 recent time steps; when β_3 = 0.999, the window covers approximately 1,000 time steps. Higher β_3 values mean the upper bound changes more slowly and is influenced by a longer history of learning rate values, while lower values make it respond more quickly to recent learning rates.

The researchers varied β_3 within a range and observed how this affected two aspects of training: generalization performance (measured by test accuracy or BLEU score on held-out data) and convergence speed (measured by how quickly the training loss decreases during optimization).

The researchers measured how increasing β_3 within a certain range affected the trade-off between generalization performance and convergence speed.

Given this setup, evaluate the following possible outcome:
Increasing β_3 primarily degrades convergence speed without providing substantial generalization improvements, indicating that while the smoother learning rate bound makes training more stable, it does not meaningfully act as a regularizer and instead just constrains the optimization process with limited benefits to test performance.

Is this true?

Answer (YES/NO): NO